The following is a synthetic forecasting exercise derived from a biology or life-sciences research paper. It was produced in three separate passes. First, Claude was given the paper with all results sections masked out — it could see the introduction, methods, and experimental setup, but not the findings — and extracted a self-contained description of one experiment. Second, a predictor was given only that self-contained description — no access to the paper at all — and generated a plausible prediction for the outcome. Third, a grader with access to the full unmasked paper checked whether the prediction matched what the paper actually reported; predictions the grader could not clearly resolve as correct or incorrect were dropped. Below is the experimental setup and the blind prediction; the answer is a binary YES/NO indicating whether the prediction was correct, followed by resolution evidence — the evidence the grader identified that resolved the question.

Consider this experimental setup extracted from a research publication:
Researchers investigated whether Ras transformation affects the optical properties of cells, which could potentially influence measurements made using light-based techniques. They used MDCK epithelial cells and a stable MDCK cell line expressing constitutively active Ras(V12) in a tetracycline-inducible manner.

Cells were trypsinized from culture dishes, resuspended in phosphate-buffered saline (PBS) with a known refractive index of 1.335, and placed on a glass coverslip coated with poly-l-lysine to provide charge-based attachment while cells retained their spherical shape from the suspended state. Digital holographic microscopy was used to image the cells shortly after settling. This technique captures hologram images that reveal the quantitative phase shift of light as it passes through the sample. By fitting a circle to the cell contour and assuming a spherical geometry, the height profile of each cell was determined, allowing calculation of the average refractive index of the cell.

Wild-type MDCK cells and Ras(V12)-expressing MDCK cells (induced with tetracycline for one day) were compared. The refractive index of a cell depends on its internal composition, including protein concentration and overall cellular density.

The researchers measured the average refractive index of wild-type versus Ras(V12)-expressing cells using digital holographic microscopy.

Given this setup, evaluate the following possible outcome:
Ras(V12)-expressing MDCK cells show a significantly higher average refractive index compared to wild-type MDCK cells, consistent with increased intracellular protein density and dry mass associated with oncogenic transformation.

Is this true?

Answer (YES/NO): NO